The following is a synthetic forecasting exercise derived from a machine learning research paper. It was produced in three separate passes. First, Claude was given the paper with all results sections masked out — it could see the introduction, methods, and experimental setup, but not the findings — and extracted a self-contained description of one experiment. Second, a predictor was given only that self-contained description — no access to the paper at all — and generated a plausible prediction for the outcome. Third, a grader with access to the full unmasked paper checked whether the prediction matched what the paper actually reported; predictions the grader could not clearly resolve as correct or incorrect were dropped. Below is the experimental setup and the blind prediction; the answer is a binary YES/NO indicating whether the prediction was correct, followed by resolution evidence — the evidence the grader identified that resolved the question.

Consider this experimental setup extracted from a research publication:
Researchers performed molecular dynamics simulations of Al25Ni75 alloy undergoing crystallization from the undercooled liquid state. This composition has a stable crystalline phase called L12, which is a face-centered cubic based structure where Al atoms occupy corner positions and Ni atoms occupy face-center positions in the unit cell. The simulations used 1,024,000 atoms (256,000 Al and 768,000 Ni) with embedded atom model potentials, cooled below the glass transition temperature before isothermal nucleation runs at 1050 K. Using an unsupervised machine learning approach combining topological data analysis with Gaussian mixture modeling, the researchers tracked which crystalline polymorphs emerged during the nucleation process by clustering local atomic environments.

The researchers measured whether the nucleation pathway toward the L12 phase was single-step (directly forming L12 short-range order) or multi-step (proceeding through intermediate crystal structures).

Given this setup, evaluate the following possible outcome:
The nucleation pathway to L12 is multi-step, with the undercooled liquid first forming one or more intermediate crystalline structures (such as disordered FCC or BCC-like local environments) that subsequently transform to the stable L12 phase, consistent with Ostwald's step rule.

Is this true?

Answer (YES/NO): YES